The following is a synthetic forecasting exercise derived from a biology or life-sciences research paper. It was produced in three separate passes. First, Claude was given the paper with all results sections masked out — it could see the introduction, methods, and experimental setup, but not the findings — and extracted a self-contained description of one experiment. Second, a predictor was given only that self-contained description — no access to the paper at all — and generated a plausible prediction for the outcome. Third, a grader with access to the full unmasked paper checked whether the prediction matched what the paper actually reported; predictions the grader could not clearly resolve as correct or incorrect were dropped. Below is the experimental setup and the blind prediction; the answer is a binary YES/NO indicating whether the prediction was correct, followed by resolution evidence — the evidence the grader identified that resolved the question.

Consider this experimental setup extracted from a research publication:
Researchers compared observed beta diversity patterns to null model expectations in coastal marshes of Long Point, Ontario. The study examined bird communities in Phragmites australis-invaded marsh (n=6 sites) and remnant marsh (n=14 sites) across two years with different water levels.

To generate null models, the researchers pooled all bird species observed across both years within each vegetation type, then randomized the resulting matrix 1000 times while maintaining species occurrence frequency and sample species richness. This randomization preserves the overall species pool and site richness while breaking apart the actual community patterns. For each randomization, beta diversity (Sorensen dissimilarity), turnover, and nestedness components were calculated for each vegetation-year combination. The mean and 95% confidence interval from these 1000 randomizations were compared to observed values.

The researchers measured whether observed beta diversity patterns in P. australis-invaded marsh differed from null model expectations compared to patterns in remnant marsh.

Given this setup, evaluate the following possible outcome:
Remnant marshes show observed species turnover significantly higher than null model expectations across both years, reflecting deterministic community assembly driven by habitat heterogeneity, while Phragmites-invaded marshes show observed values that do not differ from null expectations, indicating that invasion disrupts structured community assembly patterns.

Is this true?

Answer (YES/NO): NO